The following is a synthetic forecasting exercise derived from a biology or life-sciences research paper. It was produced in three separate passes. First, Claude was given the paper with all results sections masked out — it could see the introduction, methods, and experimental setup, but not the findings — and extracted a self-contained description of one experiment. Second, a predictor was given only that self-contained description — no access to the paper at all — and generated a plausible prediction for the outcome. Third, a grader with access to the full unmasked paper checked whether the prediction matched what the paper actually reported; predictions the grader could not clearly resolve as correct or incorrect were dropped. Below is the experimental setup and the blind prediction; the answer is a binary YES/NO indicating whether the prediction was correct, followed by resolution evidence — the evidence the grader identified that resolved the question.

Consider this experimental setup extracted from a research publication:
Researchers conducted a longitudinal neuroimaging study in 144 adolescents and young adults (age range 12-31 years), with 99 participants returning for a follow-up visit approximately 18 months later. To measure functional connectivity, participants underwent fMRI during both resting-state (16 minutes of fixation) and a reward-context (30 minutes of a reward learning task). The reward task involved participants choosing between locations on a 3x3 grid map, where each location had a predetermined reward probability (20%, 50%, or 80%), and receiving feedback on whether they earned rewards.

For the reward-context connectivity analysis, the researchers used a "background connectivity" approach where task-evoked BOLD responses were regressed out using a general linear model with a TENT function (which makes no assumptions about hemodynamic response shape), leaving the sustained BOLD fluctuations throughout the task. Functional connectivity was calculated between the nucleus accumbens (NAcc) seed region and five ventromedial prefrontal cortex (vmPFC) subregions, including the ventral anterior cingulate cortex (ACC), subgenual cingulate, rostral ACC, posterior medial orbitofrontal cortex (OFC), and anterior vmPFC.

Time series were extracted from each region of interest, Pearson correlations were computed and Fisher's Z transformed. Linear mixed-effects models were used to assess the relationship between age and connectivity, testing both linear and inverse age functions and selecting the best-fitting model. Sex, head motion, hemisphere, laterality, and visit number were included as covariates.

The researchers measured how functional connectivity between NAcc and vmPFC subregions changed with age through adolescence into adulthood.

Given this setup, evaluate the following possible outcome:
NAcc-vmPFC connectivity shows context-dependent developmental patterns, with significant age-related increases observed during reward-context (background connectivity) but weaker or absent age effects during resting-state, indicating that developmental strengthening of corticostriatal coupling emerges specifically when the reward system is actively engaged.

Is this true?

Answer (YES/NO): NO